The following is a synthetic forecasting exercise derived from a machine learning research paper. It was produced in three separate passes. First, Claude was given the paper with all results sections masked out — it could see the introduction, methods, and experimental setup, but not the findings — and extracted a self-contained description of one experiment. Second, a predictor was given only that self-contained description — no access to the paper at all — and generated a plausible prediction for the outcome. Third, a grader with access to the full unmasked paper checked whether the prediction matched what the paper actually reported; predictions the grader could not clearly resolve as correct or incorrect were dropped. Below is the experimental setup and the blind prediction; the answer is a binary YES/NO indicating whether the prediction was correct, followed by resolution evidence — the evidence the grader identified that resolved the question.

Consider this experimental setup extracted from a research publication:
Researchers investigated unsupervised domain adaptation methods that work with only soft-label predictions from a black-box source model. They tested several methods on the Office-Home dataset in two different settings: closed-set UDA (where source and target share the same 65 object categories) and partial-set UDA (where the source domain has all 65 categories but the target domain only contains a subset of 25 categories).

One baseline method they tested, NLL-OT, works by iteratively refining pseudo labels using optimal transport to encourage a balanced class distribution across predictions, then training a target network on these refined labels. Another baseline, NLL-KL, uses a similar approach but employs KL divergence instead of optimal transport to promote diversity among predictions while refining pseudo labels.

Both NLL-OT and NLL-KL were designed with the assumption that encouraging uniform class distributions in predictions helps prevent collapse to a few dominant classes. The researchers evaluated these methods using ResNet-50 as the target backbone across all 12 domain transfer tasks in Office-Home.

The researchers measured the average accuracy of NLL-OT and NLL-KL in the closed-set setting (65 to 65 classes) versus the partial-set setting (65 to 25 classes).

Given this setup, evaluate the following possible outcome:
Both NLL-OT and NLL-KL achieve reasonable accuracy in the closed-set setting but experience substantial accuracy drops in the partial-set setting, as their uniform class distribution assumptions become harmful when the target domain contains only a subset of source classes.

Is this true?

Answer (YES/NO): YES